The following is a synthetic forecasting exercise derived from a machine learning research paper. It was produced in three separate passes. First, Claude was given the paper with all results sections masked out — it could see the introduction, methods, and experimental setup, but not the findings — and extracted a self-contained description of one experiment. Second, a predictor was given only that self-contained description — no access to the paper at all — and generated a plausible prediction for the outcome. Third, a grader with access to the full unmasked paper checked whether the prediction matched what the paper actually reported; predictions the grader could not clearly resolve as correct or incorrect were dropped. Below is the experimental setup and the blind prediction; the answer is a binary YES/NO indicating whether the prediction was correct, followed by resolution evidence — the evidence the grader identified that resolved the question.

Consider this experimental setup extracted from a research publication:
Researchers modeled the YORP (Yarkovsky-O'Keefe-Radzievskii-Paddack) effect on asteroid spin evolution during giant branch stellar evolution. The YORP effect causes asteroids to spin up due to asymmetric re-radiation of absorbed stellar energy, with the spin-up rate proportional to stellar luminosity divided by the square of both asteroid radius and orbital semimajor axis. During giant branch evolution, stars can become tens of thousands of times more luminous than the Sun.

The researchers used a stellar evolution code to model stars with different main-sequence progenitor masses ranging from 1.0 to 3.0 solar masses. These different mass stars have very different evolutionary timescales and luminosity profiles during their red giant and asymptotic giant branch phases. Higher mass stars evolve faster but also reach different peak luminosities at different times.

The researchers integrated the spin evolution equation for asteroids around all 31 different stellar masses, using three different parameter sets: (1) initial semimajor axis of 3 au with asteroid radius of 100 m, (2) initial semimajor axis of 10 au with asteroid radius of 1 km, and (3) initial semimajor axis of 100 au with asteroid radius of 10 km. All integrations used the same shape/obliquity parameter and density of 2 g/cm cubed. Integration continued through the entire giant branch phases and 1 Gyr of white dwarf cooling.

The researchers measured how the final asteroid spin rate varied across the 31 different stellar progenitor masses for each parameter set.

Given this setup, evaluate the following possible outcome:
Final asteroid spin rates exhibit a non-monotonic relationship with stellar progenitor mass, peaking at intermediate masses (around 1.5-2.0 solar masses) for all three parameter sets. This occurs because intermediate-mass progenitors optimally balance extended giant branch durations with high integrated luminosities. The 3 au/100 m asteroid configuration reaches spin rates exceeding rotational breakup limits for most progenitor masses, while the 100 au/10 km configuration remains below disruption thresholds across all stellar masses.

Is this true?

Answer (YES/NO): NO